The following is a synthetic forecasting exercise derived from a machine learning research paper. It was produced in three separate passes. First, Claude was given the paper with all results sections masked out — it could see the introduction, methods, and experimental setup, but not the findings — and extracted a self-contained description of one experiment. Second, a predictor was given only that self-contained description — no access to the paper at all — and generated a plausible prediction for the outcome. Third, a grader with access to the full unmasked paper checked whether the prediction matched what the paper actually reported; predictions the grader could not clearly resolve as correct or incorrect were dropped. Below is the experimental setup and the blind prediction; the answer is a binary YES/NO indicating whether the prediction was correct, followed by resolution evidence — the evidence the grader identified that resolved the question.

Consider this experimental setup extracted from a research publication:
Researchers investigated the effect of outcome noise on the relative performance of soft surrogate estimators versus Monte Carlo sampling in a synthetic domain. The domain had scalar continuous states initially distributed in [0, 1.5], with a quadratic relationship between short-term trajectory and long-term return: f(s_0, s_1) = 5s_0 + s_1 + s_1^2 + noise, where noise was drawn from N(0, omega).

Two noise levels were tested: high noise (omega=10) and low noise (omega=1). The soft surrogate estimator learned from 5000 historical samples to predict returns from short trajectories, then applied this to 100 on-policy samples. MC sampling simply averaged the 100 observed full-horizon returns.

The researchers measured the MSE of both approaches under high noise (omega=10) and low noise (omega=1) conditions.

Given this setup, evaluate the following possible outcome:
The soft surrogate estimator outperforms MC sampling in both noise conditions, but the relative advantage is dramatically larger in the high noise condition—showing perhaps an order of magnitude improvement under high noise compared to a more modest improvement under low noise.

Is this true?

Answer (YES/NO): NO